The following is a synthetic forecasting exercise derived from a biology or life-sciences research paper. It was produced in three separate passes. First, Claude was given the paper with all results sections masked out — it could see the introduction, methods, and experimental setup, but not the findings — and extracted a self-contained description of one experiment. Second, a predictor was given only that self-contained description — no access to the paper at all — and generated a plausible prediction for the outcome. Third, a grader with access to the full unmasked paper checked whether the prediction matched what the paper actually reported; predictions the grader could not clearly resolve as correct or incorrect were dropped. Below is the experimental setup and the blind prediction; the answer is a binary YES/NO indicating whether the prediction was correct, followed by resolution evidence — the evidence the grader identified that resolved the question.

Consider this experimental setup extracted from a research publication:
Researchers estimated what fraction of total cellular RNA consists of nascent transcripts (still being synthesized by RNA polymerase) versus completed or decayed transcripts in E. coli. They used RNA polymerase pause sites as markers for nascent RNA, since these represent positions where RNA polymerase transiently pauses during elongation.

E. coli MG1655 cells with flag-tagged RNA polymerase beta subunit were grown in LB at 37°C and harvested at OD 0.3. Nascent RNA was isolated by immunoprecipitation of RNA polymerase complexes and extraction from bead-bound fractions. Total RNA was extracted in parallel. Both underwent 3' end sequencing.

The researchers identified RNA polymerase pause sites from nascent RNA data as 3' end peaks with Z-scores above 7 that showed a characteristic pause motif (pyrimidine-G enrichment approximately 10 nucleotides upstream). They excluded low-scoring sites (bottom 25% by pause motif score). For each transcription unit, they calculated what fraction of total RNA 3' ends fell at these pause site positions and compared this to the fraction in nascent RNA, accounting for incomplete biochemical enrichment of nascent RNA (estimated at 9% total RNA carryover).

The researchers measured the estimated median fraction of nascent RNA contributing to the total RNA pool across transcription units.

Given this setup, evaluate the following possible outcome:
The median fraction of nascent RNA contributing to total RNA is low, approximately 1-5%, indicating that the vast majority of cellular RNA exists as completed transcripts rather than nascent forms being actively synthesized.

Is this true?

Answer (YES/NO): NO